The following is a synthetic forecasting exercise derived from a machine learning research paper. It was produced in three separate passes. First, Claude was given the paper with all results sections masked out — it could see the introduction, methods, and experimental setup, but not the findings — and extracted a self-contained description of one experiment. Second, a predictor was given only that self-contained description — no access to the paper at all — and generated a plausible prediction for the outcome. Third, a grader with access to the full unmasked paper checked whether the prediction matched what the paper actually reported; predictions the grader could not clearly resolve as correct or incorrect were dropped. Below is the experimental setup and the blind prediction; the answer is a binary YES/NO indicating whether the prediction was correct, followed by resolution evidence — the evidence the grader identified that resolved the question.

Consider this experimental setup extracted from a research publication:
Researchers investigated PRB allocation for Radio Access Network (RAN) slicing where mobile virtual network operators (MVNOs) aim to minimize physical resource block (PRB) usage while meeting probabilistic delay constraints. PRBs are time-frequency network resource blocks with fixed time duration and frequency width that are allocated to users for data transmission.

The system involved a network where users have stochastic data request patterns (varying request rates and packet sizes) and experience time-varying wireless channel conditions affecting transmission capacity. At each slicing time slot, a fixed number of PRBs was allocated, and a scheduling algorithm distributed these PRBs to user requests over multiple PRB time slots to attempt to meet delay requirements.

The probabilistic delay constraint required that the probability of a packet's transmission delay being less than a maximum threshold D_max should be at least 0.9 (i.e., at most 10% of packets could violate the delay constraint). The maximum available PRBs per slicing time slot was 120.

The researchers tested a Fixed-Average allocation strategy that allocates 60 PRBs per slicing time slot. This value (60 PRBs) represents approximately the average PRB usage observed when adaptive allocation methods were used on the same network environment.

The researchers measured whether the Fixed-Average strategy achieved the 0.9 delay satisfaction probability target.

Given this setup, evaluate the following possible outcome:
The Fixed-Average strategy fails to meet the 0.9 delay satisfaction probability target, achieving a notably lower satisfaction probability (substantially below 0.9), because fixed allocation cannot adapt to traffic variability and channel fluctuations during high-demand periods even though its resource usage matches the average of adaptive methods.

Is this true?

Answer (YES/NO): YES